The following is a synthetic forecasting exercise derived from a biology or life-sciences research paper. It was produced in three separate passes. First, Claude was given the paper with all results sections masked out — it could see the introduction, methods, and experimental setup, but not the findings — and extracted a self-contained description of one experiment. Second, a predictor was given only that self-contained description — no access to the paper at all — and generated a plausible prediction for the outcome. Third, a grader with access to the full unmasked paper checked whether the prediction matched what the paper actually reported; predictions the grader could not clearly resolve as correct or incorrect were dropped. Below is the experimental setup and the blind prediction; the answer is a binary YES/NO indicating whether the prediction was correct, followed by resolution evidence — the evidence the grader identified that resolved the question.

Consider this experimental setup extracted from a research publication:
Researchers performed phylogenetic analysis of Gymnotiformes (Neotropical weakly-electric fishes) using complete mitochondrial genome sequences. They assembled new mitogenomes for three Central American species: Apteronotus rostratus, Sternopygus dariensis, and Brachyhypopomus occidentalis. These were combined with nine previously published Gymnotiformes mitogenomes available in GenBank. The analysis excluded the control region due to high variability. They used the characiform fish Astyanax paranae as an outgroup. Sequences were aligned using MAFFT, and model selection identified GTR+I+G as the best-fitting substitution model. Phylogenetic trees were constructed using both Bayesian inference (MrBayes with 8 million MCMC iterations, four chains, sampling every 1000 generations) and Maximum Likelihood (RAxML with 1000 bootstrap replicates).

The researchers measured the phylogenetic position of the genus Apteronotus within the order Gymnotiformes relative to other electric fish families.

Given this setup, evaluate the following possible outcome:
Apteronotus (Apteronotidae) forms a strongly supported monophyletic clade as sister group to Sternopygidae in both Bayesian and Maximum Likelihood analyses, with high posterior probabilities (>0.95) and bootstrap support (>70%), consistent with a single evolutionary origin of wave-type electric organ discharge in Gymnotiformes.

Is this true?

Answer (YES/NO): NO